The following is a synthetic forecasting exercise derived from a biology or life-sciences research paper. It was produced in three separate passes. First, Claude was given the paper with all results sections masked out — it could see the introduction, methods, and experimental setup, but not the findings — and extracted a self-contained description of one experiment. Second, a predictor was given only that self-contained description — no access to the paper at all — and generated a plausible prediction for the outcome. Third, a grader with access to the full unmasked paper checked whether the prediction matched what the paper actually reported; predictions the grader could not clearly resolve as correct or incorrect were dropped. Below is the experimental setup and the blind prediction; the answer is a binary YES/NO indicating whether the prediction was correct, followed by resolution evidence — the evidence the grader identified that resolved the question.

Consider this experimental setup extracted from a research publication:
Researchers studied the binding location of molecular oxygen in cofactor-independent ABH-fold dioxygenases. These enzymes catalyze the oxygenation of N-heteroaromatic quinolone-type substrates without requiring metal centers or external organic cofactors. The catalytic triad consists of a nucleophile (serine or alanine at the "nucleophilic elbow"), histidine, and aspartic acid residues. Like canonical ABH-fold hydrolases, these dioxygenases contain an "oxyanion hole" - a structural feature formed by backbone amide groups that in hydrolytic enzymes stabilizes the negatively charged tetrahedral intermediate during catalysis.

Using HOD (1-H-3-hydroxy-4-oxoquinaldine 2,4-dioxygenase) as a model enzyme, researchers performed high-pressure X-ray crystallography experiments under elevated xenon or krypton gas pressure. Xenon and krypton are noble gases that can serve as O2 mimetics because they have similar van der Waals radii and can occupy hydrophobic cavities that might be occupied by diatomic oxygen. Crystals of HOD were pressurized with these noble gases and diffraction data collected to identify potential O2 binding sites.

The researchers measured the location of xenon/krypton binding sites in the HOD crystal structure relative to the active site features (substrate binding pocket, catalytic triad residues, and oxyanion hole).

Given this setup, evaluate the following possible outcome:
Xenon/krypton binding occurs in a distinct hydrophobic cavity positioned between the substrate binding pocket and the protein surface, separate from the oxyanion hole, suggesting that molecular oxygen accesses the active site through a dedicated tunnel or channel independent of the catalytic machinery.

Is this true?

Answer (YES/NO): NO